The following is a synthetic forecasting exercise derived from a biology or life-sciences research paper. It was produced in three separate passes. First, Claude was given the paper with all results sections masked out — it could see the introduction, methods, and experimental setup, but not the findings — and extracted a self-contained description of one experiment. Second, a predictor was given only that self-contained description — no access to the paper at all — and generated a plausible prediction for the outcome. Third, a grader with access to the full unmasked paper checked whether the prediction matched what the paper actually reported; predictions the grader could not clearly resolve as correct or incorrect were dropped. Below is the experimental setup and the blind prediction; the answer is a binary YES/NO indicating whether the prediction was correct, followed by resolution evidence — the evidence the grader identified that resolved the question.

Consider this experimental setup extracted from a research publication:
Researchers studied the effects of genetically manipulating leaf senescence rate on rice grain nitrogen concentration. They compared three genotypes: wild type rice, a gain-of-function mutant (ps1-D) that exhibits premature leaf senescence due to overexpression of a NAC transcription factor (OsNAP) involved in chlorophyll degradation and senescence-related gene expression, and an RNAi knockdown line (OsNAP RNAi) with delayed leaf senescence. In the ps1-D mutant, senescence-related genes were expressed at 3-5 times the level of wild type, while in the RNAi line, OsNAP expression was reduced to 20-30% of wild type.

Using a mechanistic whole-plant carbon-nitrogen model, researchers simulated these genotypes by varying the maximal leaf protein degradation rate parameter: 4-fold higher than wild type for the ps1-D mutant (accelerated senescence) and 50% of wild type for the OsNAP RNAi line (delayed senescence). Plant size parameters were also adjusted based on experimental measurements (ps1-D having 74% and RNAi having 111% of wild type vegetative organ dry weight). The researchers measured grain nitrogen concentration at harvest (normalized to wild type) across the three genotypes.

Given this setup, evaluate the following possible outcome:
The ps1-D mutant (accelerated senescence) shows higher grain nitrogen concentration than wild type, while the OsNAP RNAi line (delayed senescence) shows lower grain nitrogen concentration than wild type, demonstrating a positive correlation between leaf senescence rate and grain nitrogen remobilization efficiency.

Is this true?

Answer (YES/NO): YES